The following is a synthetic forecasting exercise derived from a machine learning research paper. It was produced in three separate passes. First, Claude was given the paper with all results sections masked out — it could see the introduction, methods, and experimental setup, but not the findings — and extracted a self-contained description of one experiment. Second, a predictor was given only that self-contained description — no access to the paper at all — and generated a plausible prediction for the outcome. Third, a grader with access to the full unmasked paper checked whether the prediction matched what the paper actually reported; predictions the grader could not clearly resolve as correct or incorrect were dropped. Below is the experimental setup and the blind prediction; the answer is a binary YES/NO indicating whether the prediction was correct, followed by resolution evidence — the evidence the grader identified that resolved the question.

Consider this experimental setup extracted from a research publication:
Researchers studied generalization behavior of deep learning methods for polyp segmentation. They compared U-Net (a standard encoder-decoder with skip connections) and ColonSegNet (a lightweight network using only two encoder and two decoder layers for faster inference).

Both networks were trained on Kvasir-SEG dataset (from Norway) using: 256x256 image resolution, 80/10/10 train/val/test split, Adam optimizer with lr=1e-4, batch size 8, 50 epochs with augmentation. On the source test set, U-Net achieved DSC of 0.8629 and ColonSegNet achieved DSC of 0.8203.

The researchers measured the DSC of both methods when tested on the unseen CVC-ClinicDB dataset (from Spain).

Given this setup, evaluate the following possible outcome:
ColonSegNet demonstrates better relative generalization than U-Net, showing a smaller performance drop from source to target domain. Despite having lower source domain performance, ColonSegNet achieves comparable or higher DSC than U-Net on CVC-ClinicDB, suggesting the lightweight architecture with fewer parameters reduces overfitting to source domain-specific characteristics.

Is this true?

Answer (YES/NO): NO